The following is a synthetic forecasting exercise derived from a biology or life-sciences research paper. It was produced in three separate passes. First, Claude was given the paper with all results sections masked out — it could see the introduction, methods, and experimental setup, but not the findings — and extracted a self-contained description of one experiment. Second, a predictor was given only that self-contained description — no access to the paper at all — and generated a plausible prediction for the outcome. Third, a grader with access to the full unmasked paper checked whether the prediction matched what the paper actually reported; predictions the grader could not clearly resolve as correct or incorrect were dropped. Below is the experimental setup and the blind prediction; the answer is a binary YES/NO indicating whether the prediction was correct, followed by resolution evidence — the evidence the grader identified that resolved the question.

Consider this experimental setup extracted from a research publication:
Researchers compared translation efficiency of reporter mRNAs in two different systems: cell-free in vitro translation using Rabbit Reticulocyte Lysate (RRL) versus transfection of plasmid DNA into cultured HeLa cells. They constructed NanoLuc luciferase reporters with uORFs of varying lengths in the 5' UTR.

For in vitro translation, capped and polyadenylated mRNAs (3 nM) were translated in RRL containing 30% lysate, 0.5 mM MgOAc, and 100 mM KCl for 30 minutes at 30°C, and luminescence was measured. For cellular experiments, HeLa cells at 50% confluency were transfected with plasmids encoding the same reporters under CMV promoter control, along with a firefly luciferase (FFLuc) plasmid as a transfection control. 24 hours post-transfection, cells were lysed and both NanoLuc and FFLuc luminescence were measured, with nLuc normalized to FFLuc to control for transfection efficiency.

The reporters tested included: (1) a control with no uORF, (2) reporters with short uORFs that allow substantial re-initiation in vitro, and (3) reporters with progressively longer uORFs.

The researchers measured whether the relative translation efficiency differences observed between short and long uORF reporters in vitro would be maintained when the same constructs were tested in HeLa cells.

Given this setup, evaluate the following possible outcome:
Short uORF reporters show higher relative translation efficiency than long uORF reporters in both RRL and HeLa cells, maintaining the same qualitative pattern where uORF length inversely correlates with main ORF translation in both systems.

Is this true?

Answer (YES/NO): YES